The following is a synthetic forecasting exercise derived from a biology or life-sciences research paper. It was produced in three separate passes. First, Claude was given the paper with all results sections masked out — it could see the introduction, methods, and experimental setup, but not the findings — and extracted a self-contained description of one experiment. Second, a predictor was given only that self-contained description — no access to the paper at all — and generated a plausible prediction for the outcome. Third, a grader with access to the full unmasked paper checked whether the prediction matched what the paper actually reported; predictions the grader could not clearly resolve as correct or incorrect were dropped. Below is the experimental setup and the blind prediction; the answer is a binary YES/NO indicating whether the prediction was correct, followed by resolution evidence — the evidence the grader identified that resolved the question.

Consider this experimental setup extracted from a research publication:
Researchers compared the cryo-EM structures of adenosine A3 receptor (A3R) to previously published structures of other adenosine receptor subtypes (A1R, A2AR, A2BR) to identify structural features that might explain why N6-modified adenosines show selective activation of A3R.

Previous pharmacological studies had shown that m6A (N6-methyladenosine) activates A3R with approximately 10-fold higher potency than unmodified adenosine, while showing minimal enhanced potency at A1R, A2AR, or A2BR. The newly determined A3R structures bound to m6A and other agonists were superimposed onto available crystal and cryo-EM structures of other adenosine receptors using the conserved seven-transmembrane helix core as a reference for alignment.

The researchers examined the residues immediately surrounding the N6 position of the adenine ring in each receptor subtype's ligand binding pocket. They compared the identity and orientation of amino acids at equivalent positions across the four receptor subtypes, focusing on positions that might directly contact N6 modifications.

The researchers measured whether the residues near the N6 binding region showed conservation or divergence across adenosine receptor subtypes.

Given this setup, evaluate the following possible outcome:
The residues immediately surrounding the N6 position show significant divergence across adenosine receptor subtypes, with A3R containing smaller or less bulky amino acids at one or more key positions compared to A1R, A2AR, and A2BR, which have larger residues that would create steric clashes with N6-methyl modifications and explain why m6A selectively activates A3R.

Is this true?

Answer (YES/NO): NO